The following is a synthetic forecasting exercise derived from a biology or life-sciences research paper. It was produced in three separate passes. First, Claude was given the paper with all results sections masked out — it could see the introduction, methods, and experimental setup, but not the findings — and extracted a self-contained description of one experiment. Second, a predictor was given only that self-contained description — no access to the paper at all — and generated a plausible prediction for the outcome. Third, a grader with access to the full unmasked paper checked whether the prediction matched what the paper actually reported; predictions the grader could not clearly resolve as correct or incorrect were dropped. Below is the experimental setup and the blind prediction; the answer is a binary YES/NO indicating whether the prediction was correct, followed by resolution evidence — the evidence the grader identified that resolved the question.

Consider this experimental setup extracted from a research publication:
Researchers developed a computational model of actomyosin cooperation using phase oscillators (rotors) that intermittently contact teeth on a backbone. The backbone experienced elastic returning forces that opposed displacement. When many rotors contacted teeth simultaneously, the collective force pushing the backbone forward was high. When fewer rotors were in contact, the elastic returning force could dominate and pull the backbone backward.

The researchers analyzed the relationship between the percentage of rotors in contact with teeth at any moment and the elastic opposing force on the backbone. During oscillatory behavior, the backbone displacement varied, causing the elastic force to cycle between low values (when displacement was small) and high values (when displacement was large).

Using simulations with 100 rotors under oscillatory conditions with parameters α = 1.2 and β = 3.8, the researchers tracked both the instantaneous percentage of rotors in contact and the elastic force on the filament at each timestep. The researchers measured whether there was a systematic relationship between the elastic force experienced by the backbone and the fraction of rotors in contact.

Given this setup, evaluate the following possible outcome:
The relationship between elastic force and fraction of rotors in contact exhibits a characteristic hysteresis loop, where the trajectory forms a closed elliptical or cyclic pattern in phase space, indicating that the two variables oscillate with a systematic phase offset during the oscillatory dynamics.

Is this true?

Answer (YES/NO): NO